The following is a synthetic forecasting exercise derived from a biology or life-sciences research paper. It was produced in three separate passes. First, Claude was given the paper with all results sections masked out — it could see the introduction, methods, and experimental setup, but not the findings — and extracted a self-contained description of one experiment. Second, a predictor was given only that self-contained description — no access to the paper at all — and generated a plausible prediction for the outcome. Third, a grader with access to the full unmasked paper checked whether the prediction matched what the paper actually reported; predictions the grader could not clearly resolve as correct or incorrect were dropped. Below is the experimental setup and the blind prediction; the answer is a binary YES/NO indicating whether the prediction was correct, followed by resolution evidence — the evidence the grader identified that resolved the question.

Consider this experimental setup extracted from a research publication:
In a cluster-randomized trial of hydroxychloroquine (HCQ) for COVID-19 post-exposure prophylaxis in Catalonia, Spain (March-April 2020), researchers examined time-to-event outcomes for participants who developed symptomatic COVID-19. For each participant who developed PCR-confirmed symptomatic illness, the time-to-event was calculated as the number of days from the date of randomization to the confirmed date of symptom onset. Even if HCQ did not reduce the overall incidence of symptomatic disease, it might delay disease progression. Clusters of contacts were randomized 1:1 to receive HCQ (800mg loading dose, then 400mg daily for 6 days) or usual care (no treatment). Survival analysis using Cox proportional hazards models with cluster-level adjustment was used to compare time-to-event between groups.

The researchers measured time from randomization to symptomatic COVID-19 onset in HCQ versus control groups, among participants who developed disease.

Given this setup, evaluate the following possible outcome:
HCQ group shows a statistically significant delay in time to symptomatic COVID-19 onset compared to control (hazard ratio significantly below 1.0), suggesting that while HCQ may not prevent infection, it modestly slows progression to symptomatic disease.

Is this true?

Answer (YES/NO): NO